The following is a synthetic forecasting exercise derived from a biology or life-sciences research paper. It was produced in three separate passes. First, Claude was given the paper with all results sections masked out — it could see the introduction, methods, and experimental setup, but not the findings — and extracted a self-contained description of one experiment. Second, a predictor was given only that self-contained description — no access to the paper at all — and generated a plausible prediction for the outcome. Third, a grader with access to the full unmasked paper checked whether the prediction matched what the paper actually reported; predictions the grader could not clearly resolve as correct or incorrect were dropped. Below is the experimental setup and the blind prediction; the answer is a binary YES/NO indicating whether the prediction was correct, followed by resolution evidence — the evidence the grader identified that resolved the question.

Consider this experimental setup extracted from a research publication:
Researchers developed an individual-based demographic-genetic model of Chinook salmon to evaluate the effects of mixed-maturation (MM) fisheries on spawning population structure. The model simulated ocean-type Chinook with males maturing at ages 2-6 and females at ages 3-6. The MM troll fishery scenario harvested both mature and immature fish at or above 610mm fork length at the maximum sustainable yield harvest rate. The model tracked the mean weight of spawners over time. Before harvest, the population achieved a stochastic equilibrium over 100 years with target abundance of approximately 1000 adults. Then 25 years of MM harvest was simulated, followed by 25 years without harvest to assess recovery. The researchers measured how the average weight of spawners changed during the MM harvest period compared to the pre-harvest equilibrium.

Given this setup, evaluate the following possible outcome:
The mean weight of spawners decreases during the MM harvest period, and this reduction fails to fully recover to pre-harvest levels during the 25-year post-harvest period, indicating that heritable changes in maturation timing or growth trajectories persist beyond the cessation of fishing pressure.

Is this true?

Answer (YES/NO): NO